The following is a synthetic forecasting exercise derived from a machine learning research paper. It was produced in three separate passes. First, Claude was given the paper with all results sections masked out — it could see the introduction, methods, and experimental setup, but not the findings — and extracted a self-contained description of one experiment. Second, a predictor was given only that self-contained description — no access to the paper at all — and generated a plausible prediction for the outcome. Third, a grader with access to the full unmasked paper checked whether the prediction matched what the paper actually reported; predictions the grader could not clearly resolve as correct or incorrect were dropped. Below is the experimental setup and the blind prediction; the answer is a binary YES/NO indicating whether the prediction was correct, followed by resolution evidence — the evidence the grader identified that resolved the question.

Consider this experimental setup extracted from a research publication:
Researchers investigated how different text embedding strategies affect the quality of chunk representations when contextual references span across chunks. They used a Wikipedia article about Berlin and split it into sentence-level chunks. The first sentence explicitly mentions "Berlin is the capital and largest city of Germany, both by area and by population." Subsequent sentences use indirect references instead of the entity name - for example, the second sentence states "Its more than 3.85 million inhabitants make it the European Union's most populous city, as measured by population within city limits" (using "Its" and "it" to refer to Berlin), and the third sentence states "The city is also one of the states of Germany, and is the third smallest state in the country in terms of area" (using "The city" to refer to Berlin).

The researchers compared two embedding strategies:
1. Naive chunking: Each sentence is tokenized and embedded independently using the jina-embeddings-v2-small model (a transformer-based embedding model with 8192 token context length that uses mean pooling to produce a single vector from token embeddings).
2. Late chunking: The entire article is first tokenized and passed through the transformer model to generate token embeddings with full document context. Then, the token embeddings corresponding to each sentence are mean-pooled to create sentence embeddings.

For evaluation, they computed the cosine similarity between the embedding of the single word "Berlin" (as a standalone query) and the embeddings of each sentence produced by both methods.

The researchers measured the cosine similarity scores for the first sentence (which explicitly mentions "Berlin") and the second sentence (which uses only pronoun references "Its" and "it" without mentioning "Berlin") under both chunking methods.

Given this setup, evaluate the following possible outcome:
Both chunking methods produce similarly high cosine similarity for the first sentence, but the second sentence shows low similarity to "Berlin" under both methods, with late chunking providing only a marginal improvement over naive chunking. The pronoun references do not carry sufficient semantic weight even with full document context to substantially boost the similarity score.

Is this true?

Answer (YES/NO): NO